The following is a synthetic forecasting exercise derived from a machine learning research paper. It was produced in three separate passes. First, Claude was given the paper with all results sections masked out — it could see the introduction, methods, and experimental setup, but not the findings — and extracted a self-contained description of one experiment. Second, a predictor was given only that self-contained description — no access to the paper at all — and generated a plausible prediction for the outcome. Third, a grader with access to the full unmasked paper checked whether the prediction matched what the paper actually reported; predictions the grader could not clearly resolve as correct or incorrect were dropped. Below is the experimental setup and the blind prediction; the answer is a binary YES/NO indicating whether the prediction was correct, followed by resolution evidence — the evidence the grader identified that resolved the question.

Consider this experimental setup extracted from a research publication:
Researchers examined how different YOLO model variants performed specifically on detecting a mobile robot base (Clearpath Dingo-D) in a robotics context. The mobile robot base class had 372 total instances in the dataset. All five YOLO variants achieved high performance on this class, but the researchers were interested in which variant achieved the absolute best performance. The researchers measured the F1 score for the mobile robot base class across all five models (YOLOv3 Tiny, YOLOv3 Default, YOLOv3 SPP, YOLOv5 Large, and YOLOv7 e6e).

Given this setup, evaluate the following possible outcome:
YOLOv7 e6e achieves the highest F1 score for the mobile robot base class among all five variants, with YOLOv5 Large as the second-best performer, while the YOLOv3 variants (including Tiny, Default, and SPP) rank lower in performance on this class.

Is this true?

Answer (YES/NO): NO